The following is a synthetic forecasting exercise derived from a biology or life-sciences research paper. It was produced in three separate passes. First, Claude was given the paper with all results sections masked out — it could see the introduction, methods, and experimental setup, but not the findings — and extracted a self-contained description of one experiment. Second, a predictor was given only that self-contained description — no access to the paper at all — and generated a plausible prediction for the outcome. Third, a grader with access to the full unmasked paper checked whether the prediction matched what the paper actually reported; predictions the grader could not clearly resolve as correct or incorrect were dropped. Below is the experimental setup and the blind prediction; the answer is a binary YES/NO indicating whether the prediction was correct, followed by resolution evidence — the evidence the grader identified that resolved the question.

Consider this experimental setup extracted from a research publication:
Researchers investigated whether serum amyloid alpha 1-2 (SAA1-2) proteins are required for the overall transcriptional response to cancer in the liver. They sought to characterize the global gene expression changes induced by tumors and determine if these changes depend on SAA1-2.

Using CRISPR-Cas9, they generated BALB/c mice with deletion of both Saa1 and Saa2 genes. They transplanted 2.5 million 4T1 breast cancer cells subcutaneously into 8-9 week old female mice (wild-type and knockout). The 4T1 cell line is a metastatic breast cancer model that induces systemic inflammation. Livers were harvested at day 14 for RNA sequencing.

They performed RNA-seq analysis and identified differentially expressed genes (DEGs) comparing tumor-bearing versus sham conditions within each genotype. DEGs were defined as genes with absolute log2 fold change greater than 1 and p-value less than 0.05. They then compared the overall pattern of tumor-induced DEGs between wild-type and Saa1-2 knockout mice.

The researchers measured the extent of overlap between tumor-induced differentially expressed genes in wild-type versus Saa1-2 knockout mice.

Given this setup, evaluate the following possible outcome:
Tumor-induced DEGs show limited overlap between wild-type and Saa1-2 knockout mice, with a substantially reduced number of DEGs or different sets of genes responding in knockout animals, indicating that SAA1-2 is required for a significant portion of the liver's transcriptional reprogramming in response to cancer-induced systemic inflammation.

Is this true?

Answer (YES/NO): NO